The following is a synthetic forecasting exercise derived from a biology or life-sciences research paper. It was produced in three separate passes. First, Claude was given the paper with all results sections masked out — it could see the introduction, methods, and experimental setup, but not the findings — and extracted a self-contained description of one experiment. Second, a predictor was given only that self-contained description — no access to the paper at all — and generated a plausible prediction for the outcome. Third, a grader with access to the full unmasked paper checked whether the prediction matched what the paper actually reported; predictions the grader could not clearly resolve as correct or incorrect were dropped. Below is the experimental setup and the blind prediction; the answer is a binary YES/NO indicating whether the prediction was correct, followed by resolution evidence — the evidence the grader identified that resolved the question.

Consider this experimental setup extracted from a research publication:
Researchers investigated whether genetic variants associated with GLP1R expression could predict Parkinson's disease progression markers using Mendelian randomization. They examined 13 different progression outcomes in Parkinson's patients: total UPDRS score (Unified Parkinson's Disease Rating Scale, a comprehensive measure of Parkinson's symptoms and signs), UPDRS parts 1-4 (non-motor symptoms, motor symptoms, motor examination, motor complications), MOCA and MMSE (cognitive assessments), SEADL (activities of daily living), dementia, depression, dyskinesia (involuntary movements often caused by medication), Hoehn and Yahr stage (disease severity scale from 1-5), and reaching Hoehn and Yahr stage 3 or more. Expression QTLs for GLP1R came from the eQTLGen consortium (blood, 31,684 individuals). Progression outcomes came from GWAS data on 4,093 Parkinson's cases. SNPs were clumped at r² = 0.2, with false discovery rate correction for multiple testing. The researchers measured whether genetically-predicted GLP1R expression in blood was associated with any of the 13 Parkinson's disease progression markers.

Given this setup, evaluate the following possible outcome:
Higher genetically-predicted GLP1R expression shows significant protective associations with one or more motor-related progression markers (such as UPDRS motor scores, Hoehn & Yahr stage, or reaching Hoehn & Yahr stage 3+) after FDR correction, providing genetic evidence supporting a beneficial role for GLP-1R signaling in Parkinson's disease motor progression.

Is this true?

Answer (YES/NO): NO